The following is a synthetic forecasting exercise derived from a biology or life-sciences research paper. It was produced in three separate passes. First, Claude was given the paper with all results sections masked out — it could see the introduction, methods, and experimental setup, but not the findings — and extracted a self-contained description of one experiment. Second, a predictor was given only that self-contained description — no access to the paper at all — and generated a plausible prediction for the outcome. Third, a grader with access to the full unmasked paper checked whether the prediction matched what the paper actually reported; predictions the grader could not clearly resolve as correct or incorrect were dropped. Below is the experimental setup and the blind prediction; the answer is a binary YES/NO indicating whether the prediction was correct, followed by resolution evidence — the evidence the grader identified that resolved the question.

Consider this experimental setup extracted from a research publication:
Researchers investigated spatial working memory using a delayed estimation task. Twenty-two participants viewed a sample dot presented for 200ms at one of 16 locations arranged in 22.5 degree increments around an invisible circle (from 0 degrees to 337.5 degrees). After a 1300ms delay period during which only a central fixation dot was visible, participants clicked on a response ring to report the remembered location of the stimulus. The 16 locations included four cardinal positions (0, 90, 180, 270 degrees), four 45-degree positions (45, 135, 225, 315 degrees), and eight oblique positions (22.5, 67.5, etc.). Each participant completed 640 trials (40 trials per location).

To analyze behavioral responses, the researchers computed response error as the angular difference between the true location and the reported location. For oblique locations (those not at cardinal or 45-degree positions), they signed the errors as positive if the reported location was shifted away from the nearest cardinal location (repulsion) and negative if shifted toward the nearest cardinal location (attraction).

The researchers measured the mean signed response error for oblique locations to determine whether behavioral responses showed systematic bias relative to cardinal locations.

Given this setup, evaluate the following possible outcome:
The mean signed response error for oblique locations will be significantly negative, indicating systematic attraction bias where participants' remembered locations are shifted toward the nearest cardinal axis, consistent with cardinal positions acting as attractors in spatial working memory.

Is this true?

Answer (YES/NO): NO